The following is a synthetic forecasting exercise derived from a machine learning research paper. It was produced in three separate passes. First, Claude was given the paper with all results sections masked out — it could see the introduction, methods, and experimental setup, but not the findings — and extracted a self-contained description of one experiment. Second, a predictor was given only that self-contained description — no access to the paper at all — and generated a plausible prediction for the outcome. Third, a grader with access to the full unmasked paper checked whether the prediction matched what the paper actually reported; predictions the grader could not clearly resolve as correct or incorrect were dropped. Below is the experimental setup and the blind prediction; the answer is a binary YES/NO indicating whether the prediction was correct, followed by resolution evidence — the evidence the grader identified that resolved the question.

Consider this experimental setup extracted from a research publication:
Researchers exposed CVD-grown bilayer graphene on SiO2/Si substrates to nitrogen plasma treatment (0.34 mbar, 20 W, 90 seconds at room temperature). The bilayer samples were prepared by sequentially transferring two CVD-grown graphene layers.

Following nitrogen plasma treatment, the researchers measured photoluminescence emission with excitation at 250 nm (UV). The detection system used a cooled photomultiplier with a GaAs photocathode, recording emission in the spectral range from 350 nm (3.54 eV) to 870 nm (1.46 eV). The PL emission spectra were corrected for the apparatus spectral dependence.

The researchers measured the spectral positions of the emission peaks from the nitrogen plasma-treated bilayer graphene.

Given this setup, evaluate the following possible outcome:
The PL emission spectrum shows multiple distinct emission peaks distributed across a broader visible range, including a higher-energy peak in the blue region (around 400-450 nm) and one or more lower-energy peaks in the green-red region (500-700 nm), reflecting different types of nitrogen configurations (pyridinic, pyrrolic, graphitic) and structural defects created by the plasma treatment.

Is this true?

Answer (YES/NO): NO